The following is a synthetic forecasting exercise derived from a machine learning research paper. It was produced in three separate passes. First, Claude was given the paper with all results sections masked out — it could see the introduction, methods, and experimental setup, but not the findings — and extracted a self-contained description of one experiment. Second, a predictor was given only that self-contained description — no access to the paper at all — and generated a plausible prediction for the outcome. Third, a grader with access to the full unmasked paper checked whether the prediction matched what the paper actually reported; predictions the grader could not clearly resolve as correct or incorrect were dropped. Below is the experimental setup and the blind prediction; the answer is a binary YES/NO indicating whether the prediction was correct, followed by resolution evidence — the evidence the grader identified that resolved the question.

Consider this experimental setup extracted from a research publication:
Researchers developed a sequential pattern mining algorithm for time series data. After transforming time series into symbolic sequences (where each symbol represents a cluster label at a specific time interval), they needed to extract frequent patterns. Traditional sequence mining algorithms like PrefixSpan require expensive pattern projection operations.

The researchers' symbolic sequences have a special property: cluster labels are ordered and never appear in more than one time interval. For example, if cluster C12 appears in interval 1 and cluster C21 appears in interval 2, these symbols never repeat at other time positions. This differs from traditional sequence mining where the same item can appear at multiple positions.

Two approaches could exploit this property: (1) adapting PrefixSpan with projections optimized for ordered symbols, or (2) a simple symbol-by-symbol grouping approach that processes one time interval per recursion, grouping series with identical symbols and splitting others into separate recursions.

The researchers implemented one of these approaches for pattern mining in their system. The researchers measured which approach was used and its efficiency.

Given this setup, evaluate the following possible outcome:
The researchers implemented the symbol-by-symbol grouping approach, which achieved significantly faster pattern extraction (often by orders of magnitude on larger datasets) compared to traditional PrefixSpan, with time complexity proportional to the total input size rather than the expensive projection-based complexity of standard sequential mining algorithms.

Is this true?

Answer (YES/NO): NO